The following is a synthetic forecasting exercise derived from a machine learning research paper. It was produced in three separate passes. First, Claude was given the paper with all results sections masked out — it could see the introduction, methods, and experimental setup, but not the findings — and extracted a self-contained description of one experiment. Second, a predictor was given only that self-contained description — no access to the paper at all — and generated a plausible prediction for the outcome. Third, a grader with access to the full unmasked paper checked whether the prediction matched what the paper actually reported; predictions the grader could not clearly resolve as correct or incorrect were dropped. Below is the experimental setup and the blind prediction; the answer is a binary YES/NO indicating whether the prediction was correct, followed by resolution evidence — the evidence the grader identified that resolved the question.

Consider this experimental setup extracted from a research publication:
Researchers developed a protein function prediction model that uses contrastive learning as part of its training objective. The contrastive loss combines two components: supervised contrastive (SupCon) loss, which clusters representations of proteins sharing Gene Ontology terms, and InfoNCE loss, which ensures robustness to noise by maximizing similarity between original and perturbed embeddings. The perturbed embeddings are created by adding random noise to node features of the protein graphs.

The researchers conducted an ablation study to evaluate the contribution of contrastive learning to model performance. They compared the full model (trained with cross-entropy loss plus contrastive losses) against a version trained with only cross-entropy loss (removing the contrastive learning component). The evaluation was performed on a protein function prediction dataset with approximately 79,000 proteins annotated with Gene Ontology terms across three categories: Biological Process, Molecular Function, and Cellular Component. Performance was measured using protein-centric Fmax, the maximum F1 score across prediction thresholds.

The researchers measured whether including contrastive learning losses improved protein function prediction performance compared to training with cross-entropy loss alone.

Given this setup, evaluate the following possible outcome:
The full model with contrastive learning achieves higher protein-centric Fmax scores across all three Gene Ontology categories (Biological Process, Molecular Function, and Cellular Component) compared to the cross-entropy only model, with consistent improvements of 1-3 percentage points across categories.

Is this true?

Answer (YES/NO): NO